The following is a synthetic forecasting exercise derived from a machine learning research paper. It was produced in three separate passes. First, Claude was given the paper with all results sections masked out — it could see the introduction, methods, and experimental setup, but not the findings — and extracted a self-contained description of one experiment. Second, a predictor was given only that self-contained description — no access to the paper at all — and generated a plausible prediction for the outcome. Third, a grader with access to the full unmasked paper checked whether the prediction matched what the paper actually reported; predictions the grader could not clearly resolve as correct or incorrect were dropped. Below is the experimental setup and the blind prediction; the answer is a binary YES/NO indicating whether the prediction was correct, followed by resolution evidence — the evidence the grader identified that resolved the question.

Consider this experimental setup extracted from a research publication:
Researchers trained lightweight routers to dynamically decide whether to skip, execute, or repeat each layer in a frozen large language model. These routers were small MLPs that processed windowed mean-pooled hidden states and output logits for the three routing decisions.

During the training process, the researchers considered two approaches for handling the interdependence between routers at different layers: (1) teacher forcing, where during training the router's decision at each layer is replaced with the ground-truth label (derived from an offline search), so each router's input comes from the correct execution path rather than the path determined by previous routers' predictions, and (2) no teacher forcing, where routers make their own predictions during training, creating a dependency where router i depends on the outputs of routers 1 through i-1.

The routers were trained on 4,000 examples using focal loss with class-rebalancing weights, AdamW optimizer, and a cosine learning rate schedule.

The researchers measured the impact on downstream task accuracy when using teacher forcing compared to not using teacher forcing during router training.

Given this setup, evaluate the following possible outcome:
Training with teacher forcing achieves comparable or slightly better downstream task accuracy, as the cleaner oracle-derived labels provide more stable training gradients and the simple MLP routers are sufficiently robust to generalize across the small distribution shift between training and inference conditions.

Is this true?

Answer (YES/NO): YES